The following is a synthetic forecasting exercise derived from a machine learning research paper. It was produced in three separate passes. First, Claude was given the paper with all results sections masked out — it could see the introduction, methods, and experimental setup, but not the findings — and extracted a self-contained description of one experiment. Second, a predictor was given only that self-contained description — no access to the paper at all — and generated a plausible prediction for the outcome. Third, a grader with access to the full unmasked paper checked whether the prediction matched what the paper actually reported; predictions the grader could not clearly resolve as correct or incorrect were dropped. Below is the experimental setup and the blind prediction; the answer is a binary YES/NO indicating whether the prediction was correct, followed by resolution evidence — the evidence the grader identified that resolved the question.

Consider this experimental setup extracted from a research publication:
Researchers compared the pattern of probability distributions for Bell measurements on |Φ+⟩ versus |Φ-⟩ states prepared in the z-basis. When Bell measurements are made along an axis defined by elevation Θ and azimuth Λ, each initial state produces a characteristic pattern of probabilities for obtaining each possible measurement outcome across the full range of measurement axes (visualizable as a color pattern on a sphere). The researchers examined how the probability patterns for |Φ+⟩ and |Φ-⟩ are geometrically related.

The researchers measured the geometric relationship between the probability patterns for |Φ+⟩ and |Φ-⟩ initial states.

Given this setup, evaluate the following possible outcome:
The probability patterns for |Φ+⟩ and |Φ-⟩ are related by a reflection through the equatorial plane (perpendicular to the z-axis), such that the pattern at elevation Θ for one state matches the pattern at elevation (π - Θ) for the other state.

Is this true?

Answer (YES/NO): NO